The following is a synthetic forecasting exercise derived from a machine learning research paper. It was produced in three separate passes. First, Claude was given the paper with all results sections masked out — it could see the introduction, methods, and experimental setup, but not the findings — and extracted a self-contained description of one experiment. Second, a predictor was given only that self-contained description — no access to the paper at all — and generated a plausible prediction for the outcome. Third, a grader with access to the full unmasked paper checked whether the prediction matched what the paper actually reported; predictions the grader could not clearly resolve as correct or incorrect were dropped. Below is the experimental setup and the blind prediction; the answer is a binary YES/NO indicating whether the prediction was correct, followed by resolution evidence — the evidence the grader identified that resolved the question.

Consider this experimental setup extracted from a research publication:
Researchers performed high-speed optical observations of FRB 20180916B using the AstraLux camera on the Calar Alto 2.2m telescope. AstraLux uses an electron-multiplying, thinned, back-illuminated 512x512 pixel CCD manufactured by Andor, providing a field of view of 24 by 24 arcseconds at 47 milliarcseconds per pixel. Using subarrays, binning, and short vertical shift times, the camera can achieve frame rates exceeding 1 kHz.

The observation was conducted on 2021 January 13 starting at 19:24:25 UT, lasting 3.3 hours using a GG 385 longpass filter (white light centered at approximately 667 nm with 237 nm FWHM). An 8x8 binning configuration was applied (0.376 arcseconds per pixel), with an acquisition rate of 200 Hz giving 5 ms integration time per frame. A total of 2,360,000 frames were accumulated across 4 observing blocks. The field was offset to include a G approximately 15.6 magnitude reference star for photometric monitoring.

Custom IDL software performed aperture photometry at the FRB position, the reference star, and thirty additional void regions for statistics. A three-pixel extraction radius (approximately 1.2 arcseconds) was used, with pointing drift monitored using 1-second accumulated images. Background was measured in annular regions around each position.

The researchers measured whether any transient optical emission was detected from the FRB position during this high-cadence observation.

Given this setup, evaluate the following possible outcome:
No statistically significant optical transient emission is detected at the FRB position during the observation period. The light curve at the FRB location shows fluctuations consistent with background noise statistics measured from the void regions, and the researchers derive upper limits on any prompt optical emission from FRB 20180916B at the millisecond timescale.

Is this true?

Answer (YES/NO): YES